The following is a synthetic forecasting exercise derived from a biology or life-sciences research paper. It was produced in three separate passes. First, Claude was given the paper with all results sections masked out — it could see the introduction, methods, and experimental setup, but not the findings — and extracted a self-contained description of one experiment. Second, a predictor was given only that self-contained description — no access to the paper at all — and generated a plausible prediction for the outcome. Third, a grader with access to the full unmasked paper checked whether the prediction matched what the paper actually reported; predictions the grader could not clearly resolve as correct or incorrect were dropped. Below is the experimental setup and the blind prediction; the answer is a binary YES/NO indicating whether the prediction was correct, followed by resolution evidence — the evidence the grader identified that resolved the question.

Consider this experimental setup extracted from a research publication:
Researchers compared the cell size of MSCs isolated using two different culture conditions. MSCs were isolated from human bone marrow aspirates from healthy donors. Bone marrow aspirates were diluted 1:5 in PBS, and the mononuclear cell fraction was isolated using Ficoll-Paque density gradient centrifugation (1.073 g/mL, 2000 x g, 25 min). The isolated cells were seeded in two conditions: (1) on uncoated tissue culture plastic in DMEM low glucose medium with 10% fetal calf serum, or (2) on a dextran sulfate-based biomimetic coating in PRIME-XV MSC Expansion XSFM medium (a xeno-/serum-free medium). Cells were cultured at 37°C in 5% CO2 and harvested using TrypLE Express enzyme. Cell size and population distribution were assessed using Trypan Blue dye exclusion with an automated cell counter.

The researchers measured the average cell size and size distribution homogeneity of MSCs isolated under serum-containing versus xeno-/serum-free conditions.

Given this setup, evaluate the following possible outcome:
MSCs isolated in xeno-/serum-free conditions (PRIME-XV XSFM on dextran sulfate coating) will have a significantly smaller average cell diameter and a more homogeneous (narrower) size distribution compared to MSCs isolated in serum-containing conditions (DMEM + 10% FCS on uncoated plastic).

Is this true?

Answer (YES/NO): YES